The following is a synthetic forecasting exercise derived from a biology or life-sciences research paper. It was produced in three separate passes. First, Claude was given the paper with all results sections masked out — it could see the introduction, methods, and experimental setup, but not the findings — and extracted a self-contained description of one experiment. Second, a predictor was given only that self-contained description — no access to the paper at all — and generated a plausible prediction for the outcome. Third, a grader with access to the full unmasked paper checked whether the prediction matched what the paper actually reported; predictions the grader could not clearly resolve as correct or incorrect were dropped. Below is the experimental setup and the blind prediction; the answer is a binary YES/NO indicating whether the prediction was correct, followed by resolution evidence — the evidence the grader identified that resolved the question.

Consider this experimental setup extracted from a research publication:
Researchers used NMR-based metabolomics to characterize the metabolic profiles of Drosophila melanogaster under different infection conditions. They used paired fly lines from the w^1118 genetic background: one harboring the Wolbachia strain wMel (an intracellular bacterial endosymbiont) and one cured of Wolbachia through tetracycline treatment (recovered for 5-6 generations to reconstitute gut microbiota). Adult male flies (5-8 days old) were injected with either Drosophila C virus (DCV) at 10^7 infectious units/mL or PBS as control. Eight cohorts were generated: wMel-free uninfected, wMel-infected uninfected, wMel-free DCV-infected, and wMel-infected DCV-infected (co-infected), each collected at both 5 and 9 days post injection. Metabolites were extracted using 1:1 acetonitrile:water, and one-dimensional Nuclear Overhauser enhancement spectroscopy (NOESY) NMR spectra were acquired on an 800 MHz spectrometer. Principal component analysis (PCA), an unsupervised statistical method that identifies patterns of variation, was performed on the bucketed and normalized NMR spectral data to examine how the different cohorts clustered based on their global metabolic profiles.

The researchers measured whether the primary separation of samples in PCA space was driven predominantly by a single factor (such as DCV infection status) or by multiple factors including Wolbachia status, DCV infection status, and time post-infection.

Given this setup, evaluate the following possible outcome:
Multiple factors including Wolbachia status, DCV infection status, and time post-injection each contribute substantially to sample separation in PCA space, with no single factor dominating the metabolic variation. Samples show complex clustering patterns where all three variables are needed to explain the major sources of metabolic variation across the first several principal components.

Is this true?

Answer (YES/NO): NO